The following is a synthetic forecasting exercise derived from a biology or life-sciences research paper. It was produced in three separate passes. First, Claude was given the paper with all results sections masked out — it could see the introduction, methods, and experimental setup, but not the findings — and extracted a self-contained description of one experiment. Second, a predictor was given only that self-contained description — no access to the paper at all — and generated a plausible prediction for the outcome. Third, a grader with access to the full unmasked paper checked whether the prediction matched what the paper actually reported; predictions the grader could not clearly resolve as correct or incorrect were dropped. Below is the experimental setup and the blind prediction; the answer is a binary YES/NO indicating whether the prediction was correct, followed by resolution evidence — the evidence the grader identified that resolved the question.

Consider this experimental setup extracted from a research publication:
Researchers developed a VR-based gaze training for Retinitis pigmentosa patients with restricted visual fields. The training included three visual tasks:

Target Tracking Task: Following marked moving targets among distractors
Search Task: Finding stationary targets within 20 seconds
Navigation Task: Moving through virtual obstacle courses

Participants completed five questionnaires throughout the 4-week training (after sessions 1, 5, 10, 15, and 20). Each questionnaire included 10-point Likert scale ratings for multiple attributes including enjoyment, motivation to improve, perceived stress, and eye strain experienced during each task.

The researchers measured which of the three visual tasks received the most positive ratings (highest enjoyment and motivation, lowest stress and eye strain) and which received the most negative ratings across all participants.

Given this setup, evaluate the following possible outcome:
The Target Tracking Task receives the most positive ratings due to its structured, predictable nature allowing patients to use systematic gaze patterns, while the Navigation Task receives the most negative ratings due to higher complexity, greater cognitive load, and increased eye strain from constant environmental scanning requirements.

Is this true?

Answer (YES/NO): NO